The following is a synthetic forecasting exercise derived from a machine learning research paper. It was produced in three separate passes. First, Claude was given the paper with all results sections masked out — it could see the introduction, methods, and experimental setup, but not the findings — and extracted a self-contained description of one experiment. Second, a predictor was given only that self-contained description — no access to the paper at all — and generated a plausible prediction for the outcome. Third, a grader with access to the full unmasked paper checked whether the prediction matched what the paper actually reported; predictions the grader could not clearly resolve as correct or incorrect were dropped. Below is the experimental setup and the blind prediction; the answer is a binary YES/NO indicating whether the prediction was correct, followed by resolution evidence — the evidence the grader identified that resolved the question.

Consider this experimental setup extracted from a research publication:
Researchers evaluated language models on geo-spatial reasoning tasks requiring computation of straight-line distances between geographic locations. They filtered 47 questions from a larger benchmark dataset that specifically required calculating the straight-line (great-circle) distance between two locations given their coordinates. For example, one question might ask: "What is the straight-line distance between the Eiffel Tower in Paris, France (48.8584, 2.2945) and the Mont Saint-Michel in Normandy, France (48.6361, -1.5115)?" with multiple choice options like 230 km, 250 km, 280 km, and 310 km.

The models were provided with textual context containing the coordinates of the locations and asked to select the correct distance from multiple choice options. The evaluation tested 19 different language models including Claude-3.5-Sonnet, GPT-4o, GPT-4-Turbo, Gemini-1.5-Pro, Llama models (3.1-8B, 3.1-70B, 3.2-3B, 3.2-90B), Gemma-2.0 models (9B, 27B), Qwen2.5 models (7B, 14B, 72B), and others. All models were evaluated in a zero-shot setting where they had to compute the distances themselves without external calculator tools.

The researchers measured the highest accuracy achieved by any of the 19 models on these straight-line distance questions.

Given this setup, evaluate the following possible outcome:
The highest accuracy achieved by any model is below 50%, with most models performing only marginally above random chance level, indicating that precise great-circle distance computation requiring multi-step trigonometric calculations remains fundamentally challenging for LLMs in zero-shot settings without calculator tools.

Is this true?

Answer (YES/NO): NO